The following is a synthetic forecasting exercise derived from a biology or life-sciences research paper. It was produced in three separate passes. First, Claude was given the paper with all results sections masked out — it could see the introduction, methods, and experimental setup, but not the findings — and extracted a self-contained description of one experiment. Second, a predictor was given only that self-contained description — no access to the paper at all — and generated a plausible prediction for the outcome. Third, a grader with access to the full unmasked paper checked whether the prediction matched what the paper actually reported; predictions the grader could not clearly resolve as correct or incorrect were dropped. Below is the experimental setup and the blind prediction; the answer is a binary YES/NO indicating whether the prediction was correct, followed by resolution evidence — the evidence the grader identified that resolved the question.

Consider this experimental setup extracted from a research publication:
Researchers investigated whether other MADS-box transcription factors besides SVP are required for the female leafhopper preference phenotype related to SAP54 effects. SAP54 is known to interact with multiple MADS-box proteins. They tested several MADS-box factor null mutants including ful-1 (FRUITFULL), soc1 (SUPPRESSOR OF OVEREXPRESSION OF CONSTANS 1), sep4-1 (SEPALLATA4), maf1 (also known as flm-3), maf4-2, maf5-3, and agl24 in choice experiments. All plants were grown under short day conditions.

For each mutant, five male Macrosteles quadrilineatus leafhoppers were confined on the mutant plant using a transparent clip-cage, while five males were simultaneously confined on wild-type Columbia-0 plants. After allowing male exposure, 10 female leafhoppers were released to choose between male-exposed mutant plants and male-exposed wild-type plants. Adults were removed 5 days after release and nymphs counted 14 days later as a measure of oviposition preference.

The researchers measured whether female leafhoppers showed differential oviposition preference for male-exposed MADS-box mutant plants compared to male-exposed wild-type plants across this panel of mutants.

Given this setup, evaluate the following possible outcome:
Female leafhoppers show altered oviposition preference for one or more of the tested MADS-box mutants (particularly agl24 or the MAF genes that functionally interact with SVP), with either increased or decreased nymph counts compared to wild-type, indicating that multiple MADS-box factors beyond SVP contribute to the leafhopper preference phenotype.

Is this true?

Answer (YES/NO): NO